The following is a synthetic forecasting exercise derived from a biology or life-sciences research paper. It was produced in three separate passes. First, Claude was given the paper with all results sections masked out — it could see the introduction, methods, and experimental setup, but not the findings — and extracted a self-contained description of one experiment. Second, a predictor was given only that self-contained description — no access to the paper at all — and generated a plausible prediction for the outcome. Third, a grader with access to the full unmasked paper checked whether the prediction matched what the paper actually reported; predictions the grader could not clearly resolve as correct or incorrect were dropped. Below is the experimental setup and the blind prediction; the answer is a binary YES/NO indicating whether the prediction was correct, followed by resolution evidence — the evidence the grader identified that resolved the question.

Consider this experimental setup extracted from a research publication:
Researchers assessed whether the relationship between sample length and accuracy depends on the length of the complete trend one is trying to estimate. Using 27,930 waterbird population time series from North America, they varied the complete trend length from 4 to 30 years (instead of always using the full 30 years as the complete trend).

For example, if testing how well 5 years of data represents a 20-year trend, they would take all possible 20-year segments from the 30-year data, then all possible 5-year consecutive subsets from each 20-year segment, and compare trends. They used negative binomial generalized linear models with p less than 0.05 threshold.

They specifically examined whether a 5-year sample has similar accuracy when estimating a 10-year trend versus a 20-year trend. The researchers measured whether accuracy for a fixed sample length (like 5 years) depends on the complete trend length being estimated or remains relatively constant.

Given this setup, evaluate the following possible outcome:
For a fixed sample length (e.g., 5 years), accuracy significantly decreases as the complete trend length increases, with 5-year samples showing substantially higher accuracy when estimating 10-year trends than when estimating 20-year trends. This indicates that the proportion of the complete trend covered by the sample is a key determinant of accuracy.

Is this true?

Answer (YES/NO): YES